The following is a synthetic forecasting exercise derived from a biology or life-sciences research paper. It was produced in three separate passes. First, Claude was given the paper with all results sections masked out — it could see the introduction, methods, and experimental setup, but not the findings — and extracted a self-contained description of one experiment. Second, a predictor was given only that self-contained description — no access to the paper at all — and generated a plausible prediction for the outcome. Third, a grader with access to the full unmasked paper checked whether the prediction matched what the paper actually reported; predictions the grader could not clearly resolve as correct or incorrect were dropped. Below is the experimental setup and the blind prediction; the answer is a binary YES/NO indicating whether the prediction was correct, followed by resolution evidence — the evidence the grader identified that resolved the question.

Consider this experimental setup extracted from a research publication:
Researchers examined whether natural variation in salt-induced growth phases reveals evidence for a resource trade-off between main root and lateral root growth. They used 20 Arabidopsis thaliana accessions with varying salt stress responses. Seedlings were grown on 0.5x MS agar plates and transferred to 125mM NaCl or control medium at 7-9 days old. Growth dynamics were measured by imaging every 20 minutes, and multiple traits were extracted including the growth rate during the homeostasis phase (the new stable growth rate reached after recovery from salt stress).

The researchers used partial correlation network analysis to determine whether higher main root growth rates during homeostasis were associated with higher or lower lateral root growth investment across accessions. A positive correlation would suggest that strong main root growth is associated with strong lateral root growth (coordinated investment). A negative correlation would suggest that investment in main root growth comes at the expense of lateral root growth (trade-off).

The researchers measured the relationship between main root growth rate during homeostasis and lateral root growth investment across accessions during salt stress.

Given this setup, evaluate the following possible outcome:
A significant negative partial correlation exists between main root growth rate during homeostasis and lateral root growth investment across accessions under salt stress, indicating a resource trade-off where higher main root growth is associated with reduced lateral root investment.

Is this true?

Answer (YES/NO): YES